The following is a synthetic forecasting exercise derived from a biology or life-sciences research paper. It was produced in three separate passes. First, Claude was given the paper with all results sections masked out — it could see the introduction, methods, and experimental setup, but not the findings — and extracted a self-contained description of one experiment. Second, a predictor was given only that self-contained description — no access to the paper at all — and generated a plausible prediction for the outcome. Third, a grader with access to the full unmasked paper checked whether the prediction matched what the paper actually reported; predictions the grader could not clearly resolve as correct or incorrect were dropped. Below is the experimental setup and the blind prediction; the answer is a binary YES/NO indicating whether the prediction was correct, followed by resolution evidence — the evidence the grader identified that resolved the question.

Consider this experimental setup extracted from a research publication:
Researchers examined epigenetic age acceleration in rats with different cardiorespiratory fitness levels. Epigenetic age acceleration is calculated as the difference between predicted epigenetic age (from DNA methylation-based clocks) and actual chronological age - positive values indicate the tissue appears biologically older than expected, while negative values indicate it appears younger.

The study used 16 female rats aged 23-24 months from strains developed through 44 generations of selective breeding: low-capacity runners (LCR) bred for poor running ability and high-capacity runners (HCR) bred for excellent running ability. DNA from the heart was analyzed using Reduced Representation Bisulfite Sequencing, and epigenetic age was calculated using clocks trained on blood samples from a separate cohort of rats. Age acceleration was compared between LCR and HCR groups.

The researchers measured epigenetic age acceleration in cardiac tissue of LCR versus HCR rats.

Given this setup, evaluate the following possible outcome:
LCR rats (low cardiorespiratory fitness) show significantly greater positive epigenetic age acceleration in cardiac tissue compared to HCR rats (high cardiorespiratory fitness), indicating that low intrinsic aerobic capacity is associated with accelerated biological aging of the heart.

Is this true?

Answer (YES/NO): NO